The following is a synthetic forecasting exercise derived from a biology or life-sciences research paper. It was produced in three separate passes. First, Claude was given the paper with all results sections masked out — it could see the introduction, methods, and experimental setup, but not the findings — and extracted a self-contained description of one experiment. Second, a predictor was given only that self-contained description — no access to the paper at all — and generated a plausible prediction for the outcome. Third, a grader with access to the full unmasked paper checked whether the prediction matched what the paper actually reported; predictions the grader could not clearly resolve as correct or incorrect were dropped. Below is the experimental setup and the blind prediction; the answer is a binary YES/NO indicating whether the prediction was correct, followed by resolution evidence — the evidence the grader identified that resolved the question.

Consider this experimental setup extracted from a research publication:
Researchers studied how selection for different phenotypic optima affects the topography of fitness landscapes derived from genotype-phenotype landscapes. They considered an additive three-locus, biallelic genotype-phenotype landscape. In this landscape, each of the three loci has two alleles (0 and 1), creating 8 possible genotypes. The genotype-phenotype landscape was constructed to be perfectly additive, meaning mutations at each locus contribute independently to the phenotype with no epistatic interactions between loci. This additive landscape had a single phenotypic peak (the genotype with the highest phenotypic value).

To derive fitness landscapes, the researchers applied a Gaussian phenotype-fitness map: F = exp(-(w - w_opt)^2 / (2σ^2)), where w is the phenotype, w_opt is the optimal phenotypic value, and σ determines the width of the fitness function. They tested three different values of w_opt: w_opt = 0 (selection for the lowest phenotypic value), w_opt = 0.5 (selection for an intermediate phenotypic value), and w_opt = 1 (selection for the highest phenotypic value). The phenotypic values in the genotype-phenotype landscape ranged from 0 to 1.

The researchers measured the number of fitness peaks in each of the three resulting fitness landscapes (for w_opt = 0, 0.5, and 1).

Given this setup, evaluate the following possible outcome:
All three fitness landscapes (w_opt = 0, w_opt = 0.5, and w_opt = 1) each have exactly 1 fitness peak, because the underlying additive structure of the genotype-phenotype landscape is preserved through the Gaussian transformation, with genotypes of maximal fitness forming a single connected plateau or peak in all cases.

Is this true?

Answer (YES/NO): NO